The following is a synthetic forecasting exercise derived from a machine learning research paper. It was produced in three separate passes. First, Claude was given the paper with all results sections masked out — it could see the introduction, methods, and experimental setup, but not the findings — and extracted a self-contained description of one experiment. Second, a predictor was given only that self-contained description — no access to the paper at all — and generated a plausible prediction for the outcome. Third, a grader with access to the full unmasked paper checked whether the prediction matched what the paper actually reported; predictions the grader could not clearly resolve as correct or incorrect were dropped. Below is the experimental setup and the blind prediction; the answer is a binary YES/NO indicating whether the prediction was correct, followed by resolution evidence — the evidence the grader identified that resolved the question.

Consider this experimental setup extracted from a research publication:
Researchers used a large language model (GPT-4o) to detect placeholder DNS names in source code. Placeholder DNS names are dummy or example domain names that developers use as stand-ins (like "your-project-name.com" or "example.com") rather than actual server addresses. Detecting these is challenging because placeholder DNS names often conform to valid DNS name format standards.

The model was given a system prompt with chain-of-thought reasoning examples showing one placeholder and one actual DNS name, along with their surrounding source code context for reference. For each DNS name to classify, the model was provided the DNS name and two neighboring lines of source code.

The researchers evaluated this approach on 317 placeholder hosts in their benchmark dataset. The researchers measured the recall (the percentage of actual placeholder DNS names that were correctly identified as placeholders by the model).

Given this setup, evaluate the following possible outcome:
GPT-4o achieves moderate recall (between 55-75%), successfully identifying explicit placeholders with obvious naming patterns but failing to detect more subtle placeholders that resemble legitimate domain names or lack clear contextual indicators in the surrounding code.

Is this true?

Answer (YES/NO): NO